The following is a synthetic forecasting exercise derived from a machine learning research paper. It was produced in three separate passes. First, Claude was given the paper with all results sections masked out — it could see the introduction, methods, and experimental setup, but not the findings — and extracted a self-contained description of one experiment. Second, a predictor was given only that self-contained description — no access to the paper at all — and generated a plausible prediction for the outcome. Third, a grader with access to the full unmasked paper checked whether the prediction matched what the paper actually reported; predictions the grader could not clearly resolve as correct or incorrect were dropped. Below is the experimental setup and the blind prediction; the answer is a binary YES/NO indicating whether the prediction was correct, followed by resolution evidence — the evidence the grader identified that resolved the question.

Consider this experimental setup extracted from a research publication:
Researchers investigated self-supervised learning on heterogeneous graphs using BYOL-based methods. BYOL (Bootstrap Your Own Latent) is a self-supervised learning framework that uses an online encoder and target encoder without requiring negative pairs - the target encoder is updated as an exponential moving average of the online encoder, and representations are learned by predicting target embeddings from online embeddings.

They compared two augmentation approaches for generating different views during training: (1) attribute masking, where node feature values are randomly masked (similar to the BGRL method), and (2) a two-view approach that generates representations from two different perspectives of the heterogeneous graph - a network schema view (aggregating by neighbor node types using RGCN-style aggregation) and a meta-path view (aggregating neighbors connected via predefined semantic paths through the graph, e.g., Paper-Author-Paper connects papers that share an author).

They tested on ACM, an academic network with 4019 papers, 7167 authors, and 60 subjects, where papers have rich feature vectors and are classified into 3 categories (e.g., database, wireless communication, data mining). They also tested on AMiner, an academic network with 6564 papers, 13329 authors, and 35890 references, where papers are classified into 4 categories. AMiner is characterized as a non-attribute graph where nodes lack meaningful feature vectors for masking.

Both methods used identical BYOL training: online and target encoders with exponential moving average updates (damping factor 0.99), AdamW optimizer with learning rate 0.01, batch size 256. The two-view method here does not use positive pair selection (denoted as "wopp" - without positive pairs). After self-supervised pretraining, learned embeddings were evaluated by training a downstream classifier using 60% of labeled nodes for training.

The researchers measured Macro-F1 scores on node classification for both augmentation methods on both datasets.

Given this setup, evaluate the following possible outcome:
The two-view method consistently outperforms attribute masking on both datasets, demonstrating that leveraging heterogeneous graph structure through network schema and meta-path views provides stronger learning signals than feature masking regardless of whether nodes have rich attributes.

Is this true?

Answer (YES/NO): YES